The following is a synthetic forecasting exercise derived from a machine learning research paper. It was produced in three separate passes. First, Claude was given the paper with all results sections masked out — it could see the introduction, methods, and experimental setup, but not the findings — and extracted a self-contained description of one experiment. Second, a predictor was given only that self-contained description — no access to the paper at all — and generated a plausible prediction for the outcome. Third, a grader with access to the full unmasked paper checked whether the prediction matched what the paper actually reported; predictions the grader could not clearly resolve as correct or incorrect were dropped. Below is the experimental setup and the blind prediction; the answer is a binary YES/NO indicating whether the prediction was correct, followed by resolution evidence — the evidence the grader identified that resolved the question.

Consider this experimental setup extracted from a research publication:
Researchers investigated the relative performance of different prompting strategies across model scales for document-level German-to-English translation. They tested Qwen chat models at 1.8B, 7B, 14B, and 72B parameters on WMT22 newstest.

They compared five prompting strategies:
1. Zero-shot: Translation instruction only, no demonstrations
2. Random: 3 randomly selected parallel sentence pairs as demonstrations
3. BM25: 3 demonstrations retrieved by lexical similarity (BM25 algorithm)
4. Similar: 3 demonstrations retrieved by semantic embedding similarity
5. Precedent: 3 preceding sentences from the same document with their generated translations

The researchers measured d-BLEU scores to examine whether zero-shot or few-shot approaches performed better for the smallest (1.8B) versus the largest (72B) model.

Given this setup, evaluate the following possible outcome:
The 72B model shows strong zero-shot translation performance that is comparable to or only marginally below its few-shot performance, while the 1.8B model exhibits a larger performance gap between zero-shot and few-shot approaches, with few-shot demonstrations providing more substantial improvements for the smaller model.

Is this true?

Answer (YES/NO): NO